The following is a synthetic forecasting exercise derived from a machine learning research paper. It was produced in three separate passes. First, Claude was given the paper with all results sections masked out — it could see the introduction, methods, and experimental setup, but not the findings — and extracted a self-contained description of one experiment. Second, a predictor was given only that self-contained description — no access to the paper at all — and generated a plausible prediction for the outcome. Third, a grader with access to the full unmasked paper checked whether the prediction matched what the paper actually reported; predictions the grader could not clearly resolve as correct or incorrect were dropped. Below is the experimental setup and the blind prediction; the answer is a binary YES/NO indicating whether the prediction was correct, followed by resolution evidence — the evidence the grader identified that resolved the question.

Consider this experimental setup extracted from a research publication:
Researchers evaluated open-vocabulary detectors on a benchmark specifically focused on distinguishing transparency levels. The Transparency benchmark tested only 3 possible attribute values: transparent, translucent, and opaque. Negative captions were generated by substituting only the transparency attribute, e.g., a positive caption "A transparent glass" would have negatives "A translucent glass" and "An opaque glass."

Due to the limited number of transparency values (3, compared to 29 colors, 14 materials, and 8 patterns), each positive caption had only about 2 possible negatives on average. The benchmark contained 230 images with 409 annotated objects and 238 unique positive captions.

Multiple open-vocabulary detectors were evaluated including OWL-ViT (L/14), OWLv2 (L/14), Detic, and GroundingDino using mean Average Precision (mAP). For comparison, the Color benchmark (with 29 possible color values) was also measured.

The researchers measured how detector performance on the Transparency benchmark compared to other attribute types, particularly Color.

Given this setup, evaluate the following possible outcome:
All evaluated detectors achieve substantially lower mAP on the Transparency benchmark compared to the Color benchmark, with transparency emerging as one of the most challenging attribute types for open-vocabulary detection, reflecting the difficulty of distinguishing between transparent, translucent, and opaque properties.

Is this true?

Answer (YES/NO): NO